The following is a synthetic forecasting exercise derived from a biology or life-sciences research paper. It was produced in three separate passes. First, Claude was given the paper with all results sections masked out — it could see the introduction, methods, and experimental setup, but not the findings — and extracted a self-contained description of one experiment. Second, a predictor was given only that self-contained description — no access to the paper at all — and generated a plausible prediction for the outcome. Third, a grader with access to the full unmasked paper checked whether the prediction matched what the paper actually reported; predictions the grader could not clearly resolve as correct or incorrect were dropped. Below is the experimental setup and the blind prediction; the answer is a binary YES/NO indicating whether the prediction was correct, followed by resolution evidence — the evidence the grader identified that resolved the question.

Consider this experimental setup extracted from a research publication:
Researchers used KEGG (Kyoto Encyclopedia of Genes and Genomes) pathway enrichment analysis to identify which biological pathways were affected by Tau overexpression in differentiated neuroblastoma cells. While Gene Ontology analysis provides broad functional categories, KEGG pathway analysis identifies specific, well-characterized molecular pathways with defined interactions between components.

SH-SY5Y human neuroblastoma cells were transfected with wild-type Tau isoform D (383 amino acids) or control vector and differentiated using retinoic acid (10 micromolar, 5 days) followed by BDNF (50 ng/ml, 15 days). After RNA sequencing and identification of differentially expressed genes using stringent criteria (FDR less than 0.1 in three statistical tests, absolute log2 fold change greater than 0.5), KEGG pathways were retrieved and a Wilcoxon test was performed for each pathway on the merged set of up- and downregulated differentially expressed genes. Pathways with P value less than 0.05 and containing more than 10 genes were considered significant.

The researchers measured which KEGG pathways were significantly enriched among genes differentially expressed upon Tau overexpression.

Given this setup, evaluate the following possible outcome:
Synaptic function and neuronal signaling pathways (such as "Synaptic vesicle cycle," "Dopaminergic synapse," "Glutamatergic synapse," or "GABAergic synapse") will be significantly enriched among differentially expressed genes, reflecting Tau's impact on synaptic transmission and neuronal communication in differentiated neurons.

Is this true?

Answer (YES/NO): YES